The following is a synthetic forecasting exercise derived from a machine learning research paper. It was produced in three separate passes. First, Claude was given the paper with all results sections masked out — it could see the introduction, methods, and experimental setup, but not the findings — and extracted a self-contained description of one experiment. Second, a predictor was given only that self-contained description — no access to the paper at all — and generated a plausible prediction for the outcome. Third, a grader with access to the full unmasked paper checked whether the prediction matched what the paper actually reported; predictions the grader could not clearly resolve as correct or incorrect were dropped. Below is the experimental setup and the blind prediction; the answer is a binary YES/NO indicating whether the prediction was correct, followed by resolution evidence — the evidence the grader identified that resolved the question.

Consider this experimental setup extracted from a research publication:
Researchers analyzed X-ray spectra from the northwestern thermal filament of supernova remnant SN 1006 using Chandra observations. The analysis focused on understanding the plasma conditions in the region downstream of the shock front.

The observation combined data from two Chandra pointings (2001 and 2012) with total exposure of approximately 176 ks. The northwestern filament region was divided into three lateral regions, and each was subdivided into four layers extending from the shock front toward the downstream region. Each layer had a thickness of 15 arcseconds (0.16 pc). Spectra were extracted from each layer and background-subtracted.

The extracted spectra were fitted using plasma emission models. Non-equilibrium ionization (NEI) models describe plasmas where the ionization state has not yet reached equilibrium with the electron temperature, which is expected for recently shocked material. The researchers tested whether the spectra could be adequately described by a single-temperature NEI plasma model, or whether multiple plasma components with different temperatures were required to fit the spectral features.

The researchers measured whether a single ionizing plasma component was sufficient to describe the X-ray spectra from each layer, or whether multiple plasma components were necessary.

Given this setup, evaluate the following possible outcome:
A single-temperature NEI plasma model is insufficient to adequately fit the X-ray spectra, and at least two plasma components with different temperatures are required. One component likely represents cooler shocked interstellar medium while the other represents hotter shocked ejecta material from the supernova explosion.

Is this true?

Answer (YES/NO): NO